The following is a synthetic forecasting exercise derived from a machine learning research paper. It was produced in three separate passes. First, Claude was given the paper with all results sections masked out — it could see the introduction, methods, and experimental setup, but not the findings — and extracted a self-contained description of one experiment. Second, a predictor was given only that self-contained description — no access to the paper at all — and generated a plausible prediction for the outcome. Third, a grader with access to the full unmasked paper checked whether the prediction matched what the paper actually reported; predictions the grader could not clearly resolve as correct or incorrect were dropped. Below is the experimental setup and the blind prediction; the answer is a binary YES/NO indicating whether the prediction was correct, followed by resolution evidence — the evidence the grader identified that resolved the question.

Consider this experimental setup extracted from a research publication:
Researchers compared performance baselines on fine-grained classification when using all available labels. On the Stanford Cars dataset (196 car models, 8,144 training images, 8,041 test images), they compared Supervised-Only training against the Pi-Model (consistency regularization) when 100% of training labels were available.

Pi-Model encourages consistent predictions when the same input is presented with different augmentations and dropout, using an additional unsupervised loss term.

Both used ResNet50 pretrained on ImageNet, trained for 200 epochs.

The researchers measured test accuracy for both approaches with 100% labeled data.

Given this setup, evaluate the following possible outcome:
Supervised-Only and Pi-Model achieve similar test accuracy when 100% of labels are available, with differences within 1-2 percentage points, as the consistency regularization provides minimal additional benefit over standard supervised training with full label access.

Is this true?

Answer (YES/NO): NO